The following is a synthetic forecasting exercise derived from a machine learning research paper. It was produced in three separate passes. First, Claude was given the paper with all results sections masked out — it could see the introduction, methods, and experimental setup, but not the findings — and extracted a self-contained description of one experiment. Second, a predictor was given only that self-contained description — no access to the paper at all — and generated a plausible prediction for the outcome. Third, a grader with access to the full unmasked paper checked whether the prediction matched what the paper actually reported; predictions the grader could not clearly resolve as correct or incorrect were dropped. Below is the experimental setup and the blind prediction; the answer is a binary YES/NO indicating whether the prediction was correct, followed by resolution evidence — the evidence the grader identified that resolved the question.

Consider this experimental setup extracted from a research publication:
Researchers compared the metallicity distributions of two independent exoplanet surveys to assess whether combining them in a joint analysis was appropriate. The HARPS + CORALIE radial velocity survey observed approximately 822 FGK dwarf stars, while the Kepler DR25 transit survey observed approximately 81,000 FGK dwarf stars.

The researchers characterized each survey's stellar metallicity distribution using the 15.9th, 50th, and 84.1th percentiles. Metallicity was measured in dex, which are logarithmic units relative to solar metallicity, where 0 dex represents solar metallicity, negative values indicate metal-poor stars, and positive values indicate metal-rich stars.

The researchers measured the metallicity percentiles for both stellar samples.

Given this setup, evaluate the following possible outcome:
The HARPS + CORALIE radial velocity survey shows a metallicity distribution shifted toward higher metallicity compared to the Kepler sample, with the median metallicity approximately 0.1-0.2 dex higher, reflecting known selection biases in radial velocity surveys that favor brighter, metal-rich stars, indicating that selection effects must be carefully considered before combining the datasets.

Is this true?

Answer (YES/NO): NO